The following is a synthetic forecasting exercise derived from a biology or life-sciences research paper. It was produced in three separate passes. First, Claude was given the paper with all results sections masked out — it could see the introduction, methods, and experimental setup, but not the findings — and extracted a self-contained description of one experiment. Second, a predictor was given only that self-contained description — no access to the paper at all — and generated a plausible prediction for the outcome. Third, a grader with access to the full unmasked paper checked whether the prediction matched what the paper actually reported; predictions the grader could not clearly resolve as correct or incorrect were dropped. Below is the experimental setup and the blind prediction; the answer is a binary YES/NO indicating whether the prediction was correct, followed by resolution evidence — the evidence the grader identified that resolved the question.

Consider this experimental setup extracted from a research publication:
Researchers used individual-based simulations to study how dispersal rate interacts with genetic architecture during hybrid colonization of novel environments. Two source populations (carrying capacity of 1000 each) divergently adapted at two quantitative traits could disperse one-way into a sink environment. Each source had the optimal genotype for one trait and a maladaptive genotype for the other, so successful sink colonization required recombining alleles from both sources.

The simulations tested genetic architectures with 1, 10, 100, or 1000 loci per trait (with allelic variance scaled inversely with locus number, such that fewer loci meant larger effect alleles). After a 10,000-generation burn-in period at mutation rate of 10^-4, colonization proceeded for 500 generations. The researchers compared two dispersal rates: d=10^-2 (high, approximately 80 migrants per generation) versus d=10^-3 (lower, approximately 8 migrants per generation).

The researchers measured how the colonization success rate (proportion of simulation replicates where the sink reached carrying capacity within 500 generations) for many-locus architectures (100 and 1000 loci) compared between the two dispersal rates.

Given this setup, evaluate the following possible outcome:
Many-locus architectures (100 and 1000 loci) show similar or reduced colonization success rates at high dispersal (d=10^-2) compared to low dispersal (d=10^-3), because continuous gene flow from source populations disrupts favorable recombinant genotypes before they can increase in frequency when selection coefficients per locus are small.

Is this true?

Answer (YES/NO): NO